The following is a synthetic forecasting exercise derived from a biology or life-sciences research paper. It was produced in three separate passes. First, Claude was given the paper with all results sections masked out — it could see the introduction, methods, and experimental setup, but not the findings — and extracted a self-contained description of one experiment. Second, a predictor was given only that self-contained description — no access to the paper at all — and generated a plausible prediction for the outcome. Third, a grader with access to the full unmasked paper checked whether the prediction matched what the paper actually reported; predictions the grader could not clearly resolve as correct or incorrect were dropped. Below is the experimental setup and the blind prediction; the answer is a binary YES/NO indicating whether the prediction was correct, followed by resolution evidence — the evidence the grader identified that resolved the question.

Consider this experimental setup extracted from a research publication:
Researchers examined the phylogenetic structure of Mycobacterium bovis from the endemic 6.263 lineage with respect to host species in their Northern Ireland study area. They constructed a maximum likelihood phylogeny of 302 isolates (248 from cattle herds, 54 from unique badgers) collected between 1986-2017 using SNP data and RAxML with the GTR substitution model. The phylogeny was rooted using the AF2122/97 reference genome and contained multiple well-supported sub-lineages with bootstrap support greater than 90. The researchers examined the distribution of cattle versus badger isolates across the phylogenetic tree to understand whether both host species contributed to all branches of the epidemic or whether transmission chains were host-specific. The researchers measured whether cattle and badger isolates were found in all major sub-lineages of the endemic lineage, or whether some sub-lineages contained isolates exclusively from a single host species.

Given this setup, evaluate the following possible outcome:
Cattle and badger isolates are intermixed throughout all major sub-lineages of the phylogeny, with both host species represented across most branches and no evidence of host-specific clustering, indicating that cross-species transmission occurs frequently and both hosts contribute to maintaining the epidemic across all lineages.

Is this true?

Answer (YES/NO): YES